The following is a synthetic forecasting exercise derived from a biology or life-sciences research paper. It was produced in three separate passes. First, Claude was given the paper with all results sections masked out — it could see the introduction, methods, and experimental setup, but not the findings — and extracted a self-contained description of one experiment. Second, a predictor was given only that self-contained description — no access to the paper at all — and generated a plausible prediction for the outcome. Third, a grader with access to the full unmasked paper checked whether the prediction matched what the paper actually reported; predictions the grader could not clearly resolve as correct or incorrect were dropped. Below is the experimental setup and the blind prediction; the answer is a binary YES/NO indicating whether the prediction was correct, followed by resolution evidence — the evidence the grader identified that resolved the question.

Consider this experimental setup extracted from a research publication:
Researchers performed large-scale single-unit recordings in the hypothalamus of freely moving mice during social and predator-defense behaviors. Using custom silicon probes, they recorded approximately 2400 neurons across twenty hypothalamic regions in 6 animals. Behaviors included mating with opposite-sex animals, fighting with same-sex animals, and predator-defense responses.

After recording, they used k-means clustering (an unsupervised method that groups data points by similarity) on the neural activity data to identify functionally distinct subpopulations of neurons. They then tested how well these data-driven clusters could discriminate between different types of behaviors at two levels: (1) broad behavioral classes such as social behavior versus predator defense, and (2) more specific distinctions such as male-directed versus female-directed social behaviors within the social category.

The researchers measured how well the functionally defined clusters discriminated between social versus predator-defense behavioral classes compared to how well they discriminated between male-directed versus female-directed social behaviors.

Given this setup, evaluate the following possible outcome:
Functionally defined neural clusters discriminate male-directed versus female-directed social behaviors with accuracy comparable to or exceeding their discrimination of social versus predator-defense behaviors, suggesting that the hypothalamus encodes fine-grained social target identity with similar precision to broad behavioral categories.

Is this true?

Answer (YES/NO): NO